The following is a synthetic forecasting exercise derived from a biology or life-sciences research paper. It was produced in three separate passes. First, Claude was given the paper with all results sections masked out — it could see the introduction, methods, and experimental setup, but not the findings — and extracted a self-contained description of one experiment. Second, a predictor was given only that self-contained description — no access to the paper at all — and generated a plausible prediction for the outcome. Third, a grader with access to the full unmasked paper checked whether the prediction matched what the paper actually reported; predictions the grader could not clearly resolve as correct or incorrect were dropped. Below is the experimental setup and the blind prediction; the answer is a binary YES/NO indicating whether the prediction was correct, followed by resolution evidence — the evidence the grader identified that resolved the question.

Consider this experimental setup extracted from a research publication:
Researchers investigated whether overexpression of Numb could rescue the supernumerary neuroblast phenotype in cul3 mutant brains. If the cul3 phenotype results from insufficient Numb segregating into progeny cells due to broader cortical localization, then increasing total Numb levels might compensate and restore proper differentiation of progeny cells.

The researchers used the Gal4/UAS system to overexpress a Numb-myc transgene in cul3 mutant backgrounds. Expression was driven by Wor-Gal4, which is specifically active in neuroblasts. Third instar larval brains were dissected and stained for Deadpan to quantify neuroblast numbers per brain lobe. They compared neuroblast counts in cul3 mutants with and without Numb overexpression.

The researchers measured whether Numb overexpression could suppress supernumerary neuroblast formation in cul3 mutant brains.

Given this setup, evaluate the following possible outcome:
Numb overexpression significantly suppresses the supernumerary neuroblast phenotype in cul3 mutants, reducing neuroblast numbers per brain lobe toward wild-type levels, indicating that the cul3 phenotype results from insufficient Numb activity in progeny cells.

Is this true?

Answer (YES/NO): YES